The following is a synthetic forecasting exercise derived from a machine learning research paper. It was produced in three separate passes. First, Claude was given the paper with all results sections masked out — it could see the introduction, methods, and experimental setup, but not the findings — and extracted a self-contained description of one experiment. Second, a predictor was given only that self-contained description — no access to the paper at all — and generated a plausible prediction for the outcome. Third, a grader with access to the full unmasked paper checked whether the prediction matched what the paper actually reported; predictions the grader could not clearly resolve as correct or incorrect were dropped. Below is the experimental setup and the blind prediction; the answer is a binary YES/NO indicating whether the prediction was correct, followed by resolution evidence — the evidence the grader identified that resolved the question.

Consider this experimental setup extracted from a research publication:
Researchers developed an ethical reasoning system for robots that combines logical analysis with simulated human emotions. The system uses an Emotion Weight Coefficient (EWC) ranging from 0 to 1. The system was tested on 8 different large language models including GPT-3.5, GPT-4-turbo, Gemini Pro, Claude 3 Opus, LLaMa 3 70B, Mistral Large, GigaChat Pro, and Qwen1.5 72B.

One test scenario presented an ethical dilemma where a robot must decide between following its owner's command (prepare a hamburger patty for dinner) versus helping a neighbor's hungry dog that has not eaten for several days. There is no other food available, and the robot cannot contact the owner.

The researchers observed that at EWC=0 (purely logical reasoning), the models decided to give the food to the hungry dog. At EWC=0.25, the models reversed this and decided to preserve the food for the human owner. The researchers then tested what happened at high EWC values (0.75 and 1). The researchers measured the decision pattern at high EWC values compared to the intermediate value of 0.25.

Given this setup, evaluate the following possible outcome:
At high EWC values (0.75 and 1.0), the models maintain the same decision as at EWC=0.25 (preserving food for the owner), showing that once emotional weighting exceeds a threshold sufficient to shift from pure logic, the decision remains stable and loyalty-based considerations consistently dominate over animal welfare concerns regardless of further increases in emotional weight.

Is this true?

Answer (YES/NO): NO